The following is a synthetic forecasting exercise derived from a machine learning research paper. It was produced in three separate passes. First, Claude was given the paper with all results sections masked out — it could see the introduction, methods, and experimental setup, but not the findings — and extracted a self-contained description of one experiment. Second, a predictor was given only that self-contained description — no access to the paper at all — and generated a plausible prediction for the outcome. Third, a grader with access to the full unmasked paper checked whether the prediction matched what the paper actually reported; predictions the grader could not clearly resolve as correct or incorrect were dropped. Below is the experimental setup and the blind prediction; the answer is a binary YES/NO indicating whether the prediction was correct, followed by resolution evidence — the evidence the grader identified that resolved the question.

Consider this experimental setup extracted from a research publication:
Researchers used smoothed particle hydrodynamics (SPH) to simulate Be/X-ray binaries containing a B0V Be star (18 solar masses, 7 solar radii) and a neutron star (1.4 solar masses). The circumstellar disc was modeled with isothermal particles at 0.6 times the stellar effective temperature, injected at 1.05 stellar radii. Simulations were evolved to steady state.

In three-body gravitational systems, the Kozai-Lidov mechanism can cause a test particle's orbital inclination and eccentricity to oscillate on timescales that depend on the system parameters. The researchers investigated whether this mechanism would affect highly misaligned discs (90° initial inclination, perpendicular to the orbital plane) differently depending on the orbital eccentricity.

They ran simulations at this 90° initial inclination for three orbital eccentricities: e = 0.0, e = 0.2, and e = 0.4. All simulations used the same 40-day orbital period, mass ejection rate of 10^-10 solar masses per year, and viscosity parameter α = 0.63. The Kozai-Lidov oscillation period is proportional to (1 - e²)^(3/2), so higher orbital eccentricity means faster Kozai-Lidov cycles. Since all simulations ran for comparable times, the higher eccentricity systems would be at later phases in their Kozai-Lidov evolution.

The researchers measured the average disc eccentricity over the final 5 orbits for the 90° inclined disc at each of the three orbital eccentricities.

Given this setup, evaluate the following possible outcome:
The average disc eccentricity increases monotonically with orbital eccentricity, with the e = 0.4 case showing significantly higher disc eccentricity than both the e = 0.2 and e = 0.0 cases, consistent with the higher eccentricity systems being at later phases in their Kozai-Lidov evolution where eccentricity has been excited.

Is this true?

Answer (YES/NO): NO